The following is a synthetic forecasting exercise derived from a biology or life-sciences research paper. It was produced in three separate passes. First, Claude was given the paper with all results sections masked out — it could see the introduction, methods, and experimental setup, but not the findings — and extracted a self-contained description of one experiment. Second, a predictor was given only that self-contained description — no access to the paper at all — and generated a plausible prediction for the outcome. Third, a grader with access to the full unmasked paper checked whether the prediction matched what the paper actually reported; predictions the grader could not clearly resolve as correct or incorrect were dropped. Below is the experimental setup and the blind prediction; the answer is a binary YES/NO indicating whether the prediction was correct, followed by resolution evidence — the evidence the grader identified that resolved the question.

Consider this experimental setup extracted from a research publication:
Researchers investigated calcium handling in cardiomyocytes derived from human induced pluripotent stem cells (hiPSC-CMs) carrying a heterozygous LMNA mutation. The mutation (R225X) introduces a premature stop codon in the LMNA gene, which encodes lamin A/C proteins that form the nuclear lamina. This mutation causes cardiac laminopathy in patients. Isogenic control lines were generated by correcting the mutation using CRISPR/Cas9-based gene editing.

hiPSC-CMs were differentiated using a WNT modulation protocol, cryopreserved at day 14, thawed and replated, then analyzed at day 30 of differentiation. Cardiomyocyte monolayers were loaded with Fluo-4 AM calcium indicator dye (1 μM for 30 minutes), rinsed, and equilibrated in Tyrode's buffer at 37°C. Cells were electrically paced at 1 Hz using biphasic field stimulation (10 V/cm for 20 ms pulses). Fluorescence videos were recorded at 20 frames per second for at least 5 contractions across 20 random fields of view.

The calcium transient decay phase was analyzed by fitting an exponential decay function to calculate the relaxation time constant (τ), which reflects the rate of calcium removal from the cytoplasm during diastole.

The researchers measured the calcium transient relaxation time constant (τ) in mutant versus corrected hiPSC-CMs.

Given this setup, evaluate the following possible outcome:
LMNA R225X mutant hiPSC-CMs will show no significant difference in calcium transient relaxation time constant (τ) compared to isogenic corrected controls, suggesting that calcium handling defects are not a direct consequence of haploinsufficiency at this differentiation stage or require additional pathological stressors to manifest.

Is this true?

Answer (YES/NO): NO